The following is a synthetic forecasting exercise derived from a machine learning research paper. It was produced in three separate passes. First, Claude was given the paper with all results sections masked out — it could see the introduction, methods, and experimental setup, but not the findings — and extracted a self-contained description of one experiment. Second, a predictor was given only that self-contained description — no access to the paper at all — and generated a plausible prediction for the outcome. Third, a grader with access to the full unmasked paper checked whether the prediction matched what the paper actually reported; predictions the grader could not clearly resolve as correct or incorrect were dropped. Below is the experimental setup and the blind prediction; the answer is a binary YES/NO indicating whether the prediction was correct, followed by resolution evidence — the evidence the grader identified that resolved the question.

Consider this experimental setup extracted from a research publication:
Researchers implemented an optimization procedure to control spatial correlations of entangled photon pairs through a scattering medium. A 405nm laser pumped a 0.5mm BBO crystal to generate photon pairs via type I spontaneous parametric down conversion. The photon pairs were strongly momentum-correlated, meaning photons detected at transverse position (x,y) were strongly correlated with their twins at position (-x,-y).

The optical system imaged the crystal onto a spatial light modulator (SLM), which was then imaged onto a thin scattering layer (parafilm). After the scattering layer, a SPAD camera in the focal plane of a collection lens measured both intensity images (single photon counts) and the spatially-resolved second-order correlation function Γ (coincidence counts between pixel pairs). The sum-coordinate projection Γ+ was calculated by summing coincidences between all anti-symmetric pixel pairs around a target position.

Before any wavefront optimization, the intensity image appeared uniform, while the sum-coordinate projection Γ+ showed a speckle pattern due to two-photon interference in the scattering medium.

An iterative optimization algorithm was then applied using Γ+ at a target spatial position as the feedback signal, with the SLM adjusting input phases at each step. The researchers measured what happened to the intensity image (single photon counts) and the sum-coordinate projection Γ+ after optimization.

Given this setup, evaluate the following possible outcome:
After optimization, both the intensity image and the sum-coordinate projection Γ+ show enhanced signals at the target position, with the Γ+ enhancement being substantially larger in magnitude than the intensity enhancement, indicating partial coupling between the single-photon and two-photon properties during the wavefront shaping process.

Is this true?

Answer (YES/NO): NO